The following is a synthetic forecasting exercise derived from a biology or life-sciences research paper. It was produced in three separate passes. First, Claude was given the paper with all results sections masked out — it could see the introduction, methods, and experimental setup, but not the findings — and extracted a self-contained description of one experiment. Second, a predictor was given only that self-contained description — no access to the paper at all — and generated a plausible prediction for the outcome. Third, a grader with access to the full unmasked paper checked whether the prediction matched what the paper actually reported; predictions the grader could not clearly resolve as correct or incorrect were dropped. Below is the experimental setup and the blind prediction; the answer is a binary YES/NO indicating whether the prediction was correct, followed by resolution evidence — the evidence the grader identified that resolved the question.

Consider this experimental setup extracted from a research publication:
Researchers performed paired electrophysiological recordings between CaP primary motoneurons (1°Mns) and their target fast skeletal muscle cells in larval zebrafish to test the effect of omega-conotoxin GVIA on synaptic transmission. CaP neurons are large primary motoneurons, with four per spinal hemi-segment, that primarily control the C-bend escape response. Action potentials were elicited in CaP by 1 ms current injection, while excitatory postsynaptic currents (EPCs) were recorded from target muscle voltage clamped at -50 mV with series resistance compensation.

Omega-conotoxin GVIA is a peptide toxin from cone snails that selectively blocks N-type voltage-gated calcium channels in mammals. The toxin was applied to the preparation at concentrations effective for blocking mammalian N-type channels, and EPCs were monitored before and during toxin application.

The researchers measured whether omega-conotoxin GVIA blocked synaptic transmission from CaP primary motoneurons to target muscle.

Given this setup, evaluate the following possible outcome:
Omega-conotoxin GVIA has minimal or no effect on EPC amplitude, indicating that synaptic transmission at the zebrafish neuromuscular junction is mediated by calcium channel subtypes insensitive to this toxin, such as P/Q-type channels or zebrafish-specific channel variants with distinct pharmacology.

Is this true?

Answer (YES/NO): NO